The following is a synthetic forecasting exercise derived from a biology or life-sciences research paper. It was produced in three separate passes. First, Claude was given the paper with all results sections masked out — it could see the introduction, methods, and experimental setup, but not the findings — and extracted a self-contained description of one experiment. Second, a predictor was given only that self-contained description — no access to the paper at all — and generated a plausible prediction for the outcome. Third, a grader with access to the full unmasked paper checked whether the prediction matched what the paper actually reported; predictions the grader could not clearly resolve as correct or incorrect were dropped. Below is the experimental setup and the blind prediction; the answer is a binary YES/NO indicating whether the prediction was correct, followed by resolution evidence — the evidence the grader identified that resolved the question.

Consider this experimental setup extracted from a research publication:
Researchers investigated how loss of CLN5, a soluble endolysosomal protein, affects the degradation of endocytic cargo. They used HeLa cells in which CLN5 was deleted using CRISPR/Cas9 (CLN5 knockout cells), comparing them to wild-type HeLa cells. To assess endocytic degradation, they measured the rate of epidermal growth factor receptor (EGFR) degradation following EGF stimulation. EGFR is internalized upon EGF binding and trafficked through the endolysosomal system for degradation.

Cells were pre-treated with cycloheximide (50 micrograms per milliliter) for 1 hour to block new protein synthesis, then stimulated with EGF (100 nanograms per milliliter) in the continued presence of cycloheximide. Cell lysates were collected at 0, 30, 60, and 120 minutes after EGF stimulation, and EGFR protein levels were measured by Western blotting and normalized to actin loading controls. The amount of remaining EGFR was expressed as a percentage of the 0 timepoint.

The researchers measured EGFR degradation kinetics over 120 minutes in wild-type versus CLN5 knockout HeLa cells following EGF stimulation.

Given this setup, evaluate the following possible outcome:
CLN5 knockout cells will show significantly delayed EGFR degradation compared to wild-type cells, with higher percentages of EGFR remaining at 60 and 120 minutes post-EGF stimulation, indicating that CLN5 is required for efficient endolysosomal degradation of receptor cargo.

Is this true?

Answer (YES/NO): NO